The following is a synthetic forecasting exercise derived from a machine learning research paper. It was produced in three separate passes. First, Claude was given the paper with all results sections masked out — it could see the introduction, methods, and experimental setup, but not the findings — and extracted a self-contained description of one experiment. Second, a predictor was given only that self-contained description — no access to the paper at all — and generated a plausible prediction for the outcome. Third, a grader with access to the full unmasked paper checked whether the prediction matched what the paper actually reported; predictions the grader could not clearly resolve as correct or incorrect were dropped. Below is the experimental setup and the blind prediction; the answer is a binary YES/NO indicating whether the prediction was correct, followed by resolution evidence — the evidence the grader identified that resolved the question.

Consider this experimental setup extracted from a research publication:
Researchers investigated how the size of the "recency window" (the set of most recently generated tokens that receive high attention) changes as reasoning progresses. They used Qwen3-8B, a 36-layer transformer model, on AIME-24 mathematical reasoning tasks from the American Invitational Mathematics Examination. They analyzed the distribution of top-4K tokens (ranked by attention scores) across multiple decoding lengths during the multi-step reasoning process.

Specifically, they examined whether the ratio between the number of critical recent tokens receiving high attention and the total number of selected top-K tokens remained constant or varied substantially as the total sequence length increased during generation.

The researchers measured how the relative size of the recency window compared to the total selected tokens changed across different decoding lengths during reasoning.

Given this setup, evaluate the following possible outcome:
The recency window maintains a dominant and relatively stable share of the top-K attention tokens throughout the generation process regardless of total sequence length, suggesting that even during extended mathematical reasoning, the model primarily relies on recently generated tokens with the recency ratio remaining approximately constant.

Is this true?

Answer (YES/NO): NO